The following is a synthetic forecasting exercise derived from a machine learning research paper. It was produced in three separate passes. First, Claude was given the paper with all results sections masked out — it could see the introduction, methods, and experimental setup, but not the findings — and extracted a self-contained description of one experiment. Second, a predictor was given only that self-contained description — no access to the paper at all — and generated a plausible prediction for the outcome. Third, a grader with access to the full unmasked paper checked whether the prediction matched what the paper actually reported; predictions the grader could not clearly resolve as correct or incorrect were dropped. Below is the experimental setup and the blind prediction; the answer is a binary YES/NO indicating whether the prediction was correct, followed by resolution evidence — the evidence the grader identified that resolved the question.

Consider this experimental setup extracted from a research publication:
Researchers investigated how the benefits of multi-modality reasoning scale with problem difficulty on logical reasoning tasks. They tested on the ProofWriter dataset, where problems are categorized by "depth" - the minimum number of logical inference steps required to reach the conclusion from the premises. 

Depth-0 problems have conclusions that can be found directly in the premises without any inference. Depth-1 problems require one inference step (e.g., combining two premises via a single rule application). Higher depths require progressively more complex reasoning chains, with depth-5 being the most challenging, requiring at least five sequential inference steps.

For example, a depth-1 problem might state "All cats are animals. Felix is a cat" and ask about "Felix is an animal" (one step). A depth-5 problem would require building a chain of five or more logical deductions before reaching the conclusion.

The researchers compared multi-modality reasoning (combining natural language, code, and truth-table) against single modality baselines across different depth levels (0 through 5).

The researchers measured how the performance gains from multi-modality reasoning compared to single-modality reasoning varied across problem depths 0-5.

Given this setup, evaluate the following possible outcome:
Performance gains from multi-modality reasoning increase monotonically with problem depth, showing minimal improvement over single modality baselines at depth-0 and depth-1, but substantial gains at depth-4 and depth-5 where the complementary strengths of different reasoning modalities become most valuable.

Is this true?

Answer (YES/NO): NO